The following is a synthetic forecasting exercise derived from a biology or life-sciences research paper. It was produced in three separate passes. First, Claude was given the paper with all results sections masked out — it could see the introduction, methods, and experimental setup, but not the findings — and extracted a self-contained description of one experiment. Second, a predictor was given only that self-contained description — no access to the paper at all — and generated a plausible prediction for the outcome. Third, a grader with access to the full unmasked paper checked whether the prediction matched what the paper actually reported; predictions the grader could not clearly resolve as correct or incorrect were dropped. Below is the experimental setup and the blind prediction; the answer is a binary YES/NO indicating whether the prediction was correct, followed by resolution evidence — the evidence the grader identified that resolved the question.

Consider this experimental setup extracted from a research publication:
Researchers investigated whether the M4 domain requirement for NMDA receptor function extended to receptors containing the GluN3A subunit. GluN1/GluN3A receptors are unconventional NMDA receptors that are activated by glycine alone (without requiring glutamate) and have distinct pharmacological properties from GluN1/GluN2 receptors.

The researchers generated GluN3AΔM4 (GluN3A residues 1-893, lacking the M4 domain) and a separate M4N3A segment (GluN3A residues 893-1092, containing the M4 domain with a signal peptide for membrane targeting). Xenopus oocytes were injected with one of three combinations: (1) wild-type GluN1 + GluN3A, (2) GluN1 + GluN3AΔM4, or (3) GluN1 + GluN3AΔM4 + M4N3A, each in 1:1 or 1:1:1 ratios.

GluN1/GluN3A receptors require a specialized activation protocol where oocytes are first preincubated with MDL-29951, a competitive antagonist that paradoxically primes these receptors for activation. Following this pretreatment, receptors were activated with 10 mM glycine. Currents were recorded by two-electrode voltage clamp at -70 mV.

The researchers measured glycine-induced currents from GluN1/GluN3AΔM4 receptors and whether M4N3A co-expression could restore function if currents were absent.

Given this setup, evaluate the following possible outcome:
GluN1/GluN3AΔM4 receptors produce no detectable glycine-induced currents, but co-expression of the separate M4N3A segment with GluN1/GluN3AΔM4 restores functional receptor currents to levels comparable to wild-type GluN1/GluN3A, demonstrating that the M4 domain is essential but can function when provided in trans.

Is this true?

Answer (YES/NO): NO